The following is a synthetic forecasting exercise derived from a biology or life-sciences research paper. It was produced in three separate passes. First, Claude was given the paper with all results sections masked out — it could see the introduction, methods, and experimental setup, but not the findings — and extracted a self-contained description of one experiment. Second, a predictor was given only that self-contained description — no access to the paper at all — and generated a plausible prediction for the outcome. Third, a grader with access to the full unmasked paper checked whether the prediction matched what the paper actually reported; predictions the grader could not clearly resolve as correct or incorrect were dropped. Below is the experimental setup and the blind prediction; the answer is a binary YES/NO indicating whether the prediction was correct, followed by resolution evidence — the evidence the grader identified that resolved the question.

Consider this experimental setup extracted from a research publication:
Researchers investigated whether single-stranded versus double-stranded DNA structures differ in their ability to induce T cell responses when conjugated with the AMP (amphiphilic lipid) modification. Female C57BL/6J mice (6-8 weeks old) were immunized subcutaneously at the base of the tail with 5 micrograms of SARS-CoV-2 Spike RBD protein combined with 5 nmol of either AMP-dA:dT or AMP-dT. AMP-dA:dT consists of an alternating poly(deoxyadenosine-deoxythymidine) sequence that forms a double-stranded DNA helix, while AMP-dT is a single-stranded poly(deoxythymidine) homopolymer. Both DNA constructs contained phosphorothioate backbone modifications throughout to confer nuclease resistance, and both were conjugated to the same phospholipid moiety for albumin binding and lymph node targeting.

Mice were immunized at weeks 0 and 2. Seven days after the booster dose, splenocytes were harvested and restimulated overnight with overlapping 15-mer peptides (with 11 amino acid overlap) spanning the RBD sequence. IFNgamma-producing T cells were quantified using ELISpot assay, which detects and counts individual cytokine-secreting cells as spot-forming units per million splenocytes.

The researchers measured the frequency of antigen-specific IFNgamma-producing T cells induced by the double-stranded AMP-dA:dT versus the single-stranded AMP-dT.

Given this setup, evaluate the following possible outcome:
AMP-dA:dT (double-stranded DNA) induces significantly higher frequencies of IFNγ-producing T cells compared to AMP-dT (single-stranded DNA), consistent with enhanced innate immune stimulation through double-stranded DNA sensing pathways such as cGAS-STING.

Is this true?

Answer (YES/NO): NO